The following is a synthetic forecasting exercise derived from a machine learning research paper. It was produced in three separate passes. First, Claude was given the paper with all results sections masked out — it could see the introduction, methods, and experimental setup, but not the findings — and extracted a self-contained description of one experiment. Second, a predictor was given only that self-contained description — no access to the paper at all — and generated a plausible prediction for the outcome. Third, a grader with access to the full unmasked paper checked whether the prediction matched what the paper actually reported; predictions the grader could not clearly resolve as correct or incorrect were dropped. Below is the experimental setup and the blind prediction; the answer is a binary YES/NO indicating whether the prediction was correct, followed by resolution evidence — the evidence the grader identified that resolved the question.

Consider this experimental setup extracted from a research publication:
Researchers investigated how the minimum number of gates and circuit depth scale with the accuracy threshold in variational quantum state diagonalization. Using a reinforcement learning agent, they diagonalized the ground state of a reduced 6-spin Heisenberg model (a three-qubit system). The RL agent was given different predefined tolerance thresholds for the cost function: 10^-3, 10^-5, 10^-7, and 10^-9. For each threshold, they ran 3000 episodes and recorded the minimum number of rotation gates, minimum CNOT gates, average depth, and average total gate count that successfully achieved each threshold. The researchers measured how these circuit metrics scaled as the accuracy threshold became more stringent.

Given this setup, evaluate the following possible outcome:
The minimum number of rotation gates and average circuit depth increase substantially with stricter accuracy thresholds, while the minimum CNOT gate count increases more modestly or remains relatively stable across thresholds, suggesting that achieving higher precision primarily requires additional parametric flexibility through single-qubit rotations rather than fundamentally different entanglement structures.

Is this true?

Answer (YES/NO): NO